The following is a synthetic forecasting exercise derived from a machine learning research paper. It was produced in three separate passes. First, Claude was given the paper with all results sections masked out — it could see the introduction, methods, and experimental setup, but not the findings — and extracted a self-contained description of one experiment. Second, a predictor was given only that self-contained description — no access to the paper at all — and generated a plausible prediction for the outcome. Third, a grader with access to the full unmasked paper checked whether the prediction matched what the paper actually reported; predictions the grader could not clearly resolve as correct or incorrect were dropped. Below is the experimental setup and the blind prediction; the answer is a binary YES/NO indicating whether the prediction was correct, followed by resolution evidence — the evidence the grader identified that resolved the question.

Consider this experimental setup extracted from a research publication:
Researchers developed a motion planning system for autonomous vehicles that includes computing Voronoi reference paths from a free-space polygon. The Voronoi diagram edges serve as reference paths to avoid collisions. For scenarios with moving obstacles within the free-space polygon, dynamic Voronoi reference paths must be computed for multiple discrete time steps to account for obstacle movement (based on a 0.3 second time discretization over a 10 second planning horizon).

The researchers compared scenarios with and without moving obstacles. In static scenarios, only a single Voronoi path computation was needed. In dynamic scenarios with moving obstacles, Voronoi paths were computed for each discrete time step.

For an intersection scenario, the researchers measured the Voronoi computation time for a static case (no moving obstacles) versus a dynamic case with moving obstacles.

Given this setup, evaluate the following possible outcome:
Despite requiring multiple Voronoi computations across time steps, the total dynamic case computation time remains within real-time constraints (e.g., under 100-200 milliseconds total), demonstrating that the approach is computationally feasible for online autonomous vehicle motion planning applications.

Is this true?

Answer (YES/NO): YES